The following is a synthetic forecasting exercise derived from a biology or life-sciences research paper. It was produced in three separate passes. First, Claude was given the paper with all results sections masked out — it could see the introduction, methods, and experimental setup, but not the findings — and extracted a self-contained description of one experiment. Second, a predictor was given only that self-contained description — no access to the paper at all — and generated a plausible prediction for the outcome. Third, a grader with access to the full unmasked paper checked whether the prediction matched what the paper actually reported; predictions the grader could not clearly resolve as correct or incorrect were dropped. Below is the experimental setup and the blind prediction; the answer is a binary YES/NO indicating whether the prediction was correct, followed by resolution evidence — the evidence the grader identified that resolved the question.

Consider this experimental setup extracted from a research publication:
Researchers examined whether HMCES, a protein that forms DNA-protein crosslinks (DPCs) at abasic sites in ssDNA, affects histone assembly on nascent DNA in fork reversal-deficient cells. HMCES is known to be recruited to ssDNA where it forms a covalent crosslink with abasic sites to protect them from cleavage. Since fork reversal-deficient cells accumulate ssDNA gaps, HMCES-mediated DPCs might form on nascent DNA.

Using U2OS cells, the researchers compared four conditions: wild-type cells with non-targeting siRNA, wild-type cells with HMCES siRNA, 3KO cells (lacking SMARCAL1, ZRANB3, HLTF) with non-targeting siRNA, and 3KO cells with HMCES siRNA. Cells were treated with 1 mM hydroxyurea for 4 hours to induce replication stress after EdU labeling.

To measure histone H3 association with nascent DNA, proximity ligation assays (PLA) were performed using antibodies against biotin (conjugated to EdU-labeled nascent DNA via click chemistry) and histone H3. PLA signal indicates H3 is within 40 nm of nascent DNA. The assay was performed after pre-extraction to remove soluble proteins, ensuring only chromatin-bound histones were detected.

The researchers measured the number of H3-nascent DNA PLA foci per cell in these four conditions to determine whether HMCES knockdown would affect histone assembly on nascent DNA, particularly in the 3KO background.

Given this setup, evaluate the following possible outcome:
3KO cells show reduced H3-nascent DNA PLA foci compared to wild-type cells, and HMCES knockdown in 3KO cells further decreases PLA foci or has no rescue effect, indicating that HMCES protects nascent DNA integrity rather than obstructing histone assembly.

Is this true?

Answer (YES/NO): NO